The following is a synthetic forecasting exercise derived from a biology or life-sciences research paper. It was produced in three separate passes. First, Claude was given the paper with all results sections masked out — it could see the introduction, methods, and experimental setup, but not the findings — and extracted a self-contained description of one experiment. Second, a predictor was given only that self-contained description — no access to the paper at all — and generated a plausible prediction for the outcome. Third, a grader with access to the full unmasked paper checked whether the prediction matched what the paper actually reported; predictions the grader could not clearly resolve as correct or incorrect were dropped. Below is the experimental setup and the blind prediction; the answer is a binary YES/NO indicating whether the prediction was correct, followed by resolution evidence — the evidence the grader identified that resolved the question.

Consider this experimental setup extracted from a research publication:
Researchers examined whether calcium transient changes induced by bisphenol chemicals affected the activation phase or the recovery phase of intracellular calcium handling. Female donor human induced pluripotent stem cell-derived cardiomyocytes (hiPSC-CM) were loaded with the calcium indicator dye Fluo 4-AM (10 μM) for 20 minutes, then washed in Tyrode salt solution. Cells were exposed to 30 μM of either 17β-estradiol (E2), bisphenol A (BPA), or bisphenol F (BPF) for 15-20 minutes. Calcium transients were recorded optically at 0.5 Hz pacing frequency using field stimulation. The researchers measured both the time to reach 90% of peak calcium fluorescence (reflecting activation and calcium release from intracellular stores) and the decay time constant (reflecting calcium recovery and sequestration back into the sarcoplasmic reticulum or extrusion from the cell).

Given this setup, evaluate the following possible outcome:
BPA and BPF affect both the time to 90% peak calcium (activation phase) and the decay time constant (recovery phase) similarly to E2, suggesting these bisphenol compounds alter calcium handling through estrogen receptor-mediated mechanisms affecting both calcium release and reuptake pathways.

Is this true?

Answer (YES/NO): NO